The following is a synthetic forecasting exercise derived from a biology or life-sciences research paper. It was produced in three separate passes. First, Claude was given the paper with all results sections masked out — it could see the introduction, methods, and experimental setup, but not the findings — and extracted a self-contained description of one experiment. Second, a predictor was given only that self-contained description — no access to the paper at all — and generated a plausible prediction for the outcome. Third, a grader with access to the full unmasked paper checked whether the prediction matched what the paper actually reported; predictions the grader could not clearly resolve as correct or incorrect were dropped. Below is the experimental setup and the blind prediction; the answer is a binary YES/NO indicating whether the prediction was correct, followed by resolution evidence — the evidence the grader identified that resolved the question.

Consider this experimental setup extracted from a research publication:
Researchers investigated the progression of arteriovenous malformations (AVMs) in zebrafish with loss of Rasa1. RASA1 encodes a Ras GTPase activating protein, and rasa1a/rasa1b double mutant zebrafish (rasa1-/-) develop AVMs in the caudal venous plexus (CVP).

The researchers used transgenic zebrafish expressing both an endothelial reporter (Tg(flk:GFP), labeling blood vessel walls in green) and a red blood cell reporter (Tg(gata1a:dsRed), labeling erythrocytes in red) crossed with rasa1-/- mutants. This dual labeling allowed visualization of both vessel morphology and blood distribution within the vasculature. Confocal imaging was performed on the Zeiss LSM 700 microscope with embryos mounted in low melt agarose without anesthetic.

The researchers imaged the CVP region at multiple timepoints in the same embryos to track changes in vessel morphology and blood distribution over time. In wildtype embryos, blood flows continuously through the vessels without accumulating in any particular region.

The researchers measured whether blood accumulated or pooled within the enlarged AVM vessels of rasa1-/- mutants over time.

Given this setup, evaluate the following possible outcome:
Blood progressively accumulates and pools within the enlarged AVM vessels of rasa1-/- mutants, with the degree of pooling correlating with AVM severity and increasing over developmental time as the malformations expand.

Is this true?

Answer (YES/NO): YES